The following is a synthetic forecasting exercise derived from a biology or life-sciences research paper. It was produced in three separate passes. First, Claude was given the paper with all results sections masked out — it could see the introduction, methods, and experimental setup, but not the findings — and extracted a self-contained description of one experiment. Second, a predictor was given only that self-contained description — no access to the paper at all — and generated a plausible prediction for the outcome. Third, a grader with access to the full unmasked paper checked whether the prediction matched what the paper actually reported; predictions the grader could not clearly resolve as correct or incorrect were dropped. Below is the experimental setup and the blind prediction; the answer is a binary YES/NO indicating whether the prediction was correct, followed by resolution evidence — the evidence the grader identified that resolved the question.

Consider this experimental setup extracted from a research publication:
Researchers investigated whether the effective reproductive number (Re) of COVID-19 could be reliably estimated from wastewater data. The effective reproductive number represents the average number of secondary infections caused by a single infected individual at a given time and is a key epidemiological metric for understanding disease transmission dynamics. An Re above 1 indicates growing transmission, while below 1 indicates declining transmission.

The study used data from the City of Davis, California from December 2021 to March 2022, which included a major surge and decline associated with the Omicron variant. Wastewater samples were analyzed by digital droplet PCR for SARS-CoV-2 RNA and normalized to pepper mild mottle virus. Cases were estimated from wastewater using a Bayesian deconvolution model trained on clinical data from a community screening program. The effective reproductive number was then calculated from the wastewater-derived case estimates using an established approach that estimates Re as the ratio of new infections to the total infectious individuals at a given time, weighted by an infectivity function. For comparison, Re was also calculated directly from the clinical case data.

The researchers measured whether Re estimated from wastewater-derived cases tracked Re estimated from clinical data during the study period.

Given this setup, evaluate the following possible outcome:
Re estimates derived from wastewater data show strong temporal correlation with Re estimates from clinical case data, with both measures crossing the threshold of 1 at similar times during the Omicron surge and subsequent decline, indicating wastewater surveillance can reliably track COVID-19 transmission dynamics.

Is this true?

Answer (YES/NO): NO